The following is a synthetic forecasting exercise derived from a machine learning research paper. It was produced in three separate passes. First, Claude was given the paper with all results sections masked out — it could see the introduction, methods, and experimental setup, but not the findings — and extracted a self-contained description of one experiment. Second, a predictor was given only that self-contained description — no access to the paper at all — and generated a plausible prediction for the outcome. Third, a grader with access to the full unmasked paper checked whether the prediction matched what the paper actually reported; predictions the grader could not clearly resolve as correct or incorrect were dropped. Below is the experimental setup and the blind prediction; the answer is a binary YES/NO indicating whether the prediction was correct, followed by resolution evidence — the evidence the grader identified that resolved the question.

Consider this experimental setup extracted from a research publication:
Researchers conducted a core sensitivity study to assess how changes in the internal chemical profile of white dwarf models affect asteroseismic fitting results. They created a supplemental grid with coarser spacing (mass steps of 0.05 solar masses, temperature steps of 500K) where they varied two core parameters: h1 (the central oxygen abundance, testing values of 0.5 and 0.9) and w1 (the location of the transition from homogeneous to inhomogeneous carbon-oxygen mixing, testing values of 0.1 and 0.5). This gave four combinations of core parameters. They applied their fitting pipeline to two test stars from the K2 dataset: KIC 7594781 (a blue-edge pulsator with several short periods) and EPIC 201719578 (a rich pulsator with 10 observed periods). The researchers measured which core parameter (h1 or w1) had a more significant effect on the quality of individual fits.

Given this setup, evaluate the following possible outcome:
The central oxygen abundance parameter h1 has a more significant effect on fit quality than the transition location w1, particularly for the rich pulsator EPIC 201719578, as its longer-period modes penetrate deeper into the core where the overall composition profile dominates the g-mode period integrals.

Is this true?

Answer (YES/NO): NO